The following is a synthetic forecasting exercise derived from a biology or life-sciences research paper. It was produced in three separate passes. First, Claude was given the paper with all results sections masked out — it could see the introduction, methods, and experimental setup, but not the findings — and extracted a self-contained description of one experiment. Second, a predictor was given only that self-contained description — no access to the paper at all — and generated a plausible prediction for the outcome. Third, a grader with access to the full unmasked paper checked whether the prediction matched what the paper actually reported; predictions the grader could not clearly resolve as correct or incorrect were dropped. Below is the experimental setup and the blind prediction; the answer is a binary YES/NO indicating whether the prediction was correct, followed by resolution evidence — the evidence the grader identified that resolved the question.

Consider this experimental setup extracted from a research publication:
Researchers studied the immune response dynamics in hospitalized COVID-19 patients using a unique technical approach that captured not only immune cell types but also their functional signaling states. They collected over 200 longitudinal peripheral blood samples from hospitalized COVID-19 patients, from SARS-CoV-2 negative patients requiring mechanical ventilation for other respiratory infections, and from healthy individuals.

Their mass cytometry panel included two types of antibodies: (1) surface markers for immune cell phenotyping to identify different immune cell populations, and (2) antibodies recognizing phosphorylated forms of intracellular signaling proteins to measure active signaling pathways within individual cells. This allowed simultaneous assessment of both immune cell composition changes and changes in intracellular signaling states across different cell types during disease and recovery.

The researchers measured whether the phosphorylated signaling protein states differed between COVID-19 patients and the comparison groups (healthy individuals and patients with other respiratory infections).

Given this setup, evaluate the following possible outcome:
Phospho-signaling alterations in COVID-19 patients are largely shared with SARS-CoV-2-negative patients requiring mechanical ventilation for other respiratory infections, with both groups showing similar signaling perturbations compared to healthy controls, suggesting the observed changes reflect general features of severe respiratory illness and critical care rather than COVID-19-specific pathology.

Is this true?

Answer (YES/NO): NO